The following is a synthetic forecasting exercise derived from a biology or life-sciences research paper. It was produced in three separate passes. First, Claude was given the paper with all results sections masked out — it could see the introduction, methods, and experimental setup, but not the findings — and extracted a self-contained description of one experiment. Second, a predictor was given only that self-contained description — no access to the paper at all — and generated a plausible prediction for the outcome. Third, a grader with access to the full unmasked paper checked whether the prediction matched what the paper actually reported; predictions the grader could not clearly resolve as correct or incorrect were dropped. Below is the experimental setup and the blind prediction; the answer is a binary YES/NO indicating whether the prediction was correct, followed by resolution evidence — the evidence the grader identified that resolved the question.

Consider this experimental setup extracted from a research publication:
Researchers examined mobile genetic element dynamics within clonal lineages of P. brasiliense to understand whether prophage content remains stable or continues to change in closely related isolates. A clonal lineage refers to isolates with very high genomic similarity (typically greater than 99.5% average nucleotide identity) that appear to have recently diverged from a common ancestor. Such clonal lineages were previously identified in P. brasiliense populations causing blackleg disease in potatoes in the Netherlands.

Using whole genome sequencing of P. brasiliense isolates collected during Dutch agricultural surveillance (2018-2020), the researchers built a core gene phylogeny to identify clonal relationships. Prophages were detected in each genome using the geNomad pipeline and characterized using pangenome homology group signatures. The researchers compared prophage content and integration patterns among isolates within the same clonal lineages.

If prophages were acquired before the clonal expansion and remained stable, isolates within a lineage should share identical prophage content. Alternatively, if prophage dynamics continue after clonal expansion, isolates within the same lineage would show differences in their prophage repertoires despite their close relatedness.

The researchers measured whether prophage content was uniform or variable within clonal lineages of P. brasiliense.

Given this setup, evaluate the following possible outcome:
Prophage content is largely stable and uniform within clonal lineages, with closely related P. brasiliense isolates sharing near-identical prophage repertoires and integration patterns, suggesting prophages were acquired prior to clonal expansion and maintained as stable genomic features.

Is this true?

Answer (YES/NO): NO